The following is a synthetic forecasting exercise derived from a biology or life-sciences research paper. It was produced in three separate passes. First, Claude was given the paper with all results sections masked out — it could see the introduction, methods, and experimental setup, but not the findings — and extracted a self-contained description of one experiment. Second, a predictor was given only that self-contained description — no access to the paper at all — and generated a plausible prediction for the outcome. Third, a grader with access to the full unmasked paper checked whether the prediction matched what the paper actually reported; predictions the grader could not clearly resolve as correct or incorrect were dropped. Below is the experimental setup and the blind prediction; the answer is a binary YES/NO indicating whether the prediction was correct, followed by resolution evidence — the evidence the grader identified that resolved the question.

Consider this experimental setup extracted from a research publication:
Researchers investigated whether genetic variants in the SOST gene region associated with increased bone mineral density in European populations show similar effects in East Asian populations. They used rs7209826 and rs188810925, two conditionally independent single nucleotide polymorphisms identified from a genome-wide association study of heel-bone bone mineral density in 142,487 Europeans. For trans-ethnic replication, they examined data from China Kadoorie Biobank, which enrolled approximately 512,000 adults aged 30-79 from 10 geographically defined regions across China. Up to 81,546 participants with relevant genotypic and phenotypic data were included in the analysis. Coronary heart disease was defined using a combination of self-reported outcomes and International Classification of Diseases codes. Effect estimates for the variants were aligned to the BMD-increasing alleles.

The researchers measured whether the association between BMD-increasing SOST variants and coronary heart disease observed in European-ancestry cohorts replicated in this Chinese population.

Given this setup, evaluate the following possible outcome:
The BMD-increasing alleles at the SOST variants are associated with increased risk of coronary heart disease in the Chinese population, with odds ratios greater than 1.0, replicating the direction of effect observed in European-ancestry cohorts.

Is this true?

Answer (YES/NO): NO